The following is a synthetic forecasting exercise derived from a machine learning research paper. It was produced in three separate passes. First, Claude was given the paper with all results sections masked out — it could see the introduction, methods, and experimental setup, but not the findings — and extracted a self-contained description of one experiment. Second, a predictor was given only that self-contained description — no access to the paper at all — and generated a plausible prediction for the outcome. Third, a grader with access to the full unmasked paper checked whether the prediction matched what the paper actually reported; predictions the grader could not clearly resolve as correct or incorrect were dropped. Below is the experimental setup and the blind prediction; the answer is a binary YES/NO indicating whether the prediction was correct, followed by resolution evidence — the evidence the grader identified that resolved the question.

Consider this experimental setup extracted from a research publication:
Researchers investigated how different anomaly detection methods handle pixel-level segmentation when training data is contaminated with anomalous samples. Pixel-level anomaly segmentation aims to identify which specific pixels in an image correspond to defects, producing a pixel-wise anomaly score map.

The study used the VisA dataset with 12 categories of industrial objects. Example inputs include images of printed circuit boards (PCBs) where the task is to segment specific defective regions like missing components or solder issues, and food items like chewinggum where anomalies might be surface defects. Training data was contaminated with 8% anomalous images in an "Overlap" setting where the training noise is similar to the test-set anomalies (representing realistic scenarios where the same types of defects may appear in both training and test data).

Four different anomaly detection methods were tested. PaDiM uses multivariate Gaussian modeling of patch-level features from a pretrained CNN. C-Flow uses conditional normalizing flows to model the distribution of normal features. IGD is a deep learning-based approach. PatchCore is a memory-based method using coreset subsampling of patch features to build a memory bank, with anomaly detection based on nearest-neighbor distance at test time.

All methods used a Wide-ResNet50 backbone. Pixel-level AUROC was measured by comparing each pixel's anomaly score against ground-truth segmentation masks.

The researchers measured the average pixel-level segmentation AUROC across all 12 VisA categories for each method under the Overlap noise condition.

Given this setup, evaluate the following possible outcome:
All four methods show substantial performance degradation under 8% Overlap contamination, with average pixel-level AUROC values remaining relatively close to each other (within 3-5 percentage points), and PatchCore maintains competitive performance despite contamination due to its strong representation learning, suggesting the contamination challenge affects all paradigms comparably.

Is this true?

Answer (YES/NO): NO